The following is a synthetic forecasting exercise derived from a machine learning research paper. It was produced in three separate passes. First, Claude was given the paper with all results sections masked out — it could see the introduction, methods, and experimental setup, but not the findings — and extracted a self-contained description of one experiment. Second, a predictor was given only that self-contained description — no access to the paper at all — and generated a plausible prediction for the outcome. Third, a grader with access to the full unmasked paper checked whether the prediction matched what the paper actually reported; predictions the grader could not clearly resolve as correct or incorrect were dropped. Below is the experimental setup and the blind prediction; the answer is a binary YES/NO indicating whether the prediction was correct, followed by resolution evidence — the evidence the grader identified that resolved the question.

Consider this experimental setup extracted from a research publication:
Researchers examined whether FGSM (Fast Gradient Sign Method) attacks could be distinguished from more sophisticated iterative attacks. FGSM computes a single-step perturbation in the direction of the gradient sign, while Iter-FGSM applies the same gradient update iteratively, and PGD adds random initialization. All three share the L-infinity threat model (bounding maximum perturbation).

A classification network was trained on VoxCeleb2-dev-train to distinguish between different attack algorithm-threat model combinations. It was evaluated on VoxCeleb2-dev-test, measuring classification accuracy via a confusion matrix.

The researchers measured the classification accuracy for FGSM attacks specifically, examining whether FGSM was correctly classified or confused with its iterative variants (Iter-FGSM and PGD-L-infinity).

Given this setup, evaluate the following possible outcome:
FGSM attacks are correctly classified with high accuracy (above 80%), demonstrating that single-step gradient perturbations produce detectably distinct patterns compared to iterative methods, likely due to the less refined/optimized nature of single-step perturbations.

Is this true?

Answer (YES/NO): YES